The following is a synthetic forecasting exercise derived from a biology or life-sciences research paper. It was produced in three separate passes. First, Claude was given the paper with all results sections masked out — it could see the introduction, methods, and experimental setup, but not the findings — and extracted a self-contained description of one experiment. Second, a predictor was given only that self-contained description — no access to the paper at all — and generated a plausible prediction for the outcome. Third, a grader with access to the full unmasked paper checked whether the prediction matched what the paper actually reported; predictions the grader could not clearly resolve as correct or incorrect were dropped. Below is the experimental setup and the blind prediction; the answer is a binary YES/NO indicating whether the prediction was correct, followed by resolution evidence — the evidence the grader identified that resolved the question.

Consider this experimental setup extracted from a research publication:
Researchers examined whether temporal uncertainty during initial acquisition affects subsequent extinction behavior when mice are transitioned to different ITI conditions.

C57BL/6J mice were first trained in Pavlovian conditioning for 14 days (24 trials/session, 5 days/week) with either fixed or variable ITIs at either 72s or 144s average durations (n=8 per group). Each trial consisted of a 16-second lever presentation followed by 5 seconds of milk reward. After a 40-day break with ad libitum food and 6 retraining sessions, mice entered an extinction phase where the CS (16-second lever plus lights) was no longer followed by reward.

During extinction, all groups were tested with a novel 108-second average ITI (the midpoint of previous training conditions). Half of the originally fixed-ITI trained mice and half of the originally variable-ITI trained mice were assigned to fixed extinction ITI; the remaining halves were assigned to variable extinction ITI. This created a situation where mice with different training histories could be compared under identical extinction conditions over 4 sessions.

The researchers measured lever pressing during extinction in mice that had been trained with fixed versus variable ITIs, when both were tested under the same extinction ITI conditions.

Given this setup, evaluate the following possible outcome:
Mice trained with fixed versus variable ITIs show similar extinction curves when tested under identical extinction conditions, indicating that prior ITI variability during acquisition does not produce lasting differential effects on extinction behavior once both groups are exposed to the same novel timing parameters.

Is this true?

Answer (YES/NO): NO